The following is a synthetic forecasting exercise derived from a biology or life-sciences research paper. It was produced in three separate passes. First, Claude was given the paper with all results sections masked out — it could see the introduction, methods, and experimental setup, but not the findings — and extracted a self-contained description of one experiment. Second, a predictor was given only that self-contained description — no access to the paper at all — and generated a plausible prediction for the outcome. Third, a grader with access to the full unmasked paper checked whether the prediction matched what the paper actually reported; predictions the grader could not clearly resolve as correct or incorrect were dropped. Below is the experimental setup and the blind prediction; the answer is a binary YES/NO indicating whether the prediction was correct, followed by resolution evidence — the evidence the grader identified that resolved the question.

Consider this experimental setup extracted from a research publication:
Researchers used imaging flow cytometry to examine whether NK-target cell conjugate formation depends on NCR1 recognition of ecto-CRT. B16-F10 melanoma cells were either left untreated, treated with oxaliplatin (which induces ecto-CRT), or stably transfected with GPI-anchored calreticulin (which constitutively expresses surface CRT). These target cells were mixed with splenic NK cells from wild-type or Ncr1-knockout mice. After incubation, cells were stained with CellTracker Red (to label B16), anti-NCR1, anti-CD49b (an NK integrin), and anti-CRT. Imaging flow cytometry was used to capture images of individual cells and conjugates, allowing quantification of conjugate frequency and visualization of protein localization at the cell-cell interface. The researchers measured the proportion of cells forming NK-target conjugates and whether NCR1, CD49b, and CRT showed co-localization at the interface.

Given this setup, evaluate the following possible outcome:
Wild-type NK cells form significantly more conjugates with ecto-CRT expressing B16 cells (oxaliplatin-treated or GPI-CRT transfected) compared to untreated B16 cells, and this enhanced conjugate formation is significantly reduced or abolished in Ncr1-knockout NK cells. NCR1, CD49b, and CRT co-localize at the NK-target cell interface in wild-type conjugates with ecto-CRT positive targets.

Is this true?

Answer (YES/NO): YES